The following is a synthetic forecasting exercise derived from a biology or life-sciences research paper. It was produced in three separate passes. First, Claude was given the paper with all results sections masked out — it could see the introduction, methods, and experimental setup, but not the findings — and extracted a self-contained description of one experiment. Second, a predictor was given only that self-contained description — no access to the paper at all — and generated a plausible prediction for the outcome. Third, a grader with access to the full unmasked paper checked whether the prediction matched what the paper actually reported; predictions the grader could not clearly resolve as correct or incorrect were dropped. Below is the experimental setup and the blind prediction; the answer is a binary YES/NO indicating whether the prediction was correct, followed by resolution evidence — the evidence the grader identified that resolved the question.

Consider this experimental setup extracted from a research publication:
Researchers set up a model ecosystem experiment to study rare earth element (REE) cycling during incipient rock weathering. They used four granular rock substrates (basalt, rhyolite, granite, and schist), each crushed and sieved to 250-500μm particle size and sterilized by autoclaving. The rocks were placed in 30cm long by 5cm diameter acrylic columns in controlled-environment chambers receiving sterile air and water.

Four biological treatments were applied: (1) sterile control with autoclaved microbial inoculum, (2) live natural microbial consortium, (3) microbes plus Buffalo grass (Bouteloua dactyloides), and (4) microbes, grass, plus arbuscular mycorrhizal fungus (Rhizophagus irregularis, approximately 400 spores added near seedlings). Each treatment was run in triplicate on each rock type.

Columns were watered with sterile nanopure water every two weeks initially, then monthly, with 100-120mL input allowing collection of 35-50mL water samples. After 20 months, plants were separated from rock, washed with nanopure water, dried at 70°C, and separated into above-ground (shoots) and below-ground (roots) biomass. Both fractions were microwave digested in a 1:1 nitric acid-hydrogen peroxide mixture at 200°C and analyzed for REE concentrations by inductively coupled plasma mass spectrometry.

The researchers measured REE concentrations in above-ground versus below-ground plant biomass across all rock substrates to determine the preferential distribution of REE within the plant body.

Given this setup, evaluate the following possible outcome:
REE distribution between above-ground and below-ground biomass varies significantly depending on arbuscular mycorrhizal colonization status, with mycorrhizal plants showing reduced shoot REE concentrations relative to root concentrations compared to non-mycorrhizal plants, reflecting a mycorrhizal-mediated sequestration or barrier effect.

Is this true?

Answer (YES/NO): NO